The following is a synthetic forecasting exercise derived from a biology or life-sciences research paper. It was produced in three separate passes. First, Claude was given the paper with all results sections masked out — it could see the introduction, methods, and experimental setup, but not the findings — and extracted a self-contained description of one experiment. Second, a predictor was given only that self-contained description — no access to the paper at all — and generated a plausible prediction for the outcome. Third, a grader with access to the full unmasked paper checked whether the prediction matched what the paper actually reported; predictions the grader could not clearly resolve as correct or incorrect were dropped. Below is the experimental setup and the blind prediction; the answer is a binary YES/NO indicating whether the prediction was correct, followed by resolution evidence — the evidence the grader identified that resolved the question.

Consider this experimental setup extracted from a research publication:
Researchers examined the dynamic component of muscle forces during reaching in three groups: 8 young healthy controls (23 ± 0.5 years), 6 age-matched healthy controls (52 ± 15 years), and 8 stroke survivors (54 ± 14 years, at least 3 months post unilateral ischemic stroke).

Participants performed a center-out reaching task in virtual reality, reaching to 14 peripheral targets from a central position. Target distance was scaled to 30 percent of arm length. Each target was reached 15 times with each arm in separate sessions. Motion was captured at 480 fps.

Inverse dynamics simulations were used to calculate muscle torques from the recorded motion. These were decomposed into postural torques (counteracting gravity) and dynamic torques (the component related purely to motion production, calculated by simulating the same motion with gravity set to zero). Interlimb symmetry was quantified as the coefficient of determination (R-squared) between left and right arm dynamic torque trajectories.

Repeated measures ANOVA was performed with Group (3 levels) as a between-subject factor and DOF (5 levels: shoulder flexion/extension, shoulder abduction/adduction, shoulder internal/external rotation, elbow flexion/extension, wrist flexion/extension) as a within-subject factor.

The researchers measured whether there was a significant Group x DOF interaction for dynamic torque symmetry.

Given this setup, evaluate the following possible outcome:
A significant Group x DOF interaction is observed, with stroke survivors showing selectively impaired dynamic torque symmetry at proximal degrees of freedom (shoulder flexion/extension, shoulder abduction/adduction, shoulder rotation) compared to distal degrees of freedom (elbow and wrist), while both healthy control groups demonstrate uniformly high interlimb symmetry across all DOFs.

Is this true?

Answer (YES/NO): NO